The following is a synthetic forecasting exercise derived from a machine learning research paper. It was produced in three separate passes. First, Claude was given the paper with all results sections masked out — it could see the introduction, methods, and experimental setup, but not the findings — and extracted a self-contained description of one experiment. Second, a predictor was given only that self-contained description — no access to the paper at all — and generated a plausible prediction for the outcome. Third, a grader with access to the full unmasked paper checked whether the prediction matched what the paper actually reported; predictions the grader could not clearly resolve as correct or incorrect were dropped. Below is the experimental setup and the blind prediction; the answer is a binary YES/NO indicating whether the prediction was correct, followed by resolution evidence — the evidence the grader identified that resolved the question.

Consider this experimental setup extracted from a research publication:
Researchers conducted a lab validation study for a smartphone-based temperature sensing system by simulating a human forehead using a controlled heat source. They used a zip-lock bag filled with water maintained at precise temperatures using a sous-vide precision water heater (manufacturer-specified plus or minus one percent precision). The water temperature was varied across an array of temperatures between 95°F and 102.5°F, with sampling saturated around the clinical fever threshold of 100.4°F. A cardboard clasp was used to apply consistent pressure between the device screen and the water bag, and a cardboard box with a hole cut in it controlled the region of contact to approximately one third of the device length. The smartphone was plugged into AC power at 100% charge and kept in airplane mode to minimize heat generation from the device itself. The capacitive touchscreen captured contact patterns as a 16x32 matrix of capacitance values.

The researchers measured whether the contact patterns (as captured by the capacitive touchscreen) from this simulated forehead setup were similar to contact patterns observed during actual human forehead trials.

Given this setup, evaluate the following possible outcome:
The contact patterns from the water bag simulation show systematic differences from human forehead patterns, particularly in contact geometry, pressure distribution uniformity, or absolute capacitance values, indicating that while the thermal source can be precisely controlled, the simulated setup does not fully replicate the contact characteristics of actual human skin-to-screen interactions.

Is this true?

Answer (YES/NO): YES